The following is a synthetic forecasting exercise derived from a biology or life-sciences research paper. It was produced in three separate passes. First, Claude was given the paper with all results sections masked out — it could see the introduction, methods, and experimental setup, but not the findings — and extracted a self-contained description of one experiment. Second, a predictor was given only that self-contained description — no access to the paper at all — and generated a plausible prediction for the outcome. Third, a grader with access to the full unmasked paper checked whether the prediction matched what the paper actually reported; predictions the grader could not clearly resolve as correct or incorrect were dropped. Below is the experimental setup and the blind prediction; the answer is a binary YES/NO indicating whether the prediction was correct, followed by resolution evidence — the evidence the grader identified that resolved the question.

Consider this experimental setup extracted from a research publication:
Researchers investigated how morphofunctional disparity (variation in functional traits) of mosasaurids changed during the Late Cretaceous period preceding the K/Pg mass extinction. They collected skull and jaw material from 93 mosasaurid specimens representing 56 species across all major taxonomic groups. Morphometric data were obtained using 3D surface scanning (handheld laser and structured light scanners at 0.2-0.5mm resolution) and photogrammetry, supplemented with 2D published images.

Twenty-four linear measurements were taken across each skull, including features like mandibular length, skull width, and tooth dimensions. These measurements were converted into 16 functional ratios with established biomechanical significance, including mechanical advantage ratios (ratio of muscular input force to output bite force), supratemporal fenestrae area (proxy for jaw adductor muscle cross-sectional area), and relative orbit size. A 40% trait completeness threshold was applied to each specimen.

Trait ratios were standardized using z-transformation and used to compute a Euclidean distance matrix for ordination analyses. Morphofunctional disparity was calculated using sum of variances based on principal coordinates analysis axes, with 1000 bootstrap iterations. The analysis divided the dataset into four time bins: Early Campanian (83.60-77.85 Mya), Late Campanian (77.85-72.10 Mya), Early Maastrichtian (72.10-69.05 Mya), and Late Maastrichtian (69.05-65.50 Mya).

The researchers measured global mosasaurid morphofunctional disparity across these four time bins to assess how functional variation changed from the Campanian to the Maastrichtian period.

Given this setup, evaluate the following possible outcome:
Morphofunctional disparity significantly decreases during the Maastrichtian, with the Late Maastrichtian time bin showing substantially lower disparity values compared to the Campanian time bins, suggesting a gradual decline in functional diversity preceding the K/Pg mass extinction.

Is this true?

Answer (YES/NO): NO